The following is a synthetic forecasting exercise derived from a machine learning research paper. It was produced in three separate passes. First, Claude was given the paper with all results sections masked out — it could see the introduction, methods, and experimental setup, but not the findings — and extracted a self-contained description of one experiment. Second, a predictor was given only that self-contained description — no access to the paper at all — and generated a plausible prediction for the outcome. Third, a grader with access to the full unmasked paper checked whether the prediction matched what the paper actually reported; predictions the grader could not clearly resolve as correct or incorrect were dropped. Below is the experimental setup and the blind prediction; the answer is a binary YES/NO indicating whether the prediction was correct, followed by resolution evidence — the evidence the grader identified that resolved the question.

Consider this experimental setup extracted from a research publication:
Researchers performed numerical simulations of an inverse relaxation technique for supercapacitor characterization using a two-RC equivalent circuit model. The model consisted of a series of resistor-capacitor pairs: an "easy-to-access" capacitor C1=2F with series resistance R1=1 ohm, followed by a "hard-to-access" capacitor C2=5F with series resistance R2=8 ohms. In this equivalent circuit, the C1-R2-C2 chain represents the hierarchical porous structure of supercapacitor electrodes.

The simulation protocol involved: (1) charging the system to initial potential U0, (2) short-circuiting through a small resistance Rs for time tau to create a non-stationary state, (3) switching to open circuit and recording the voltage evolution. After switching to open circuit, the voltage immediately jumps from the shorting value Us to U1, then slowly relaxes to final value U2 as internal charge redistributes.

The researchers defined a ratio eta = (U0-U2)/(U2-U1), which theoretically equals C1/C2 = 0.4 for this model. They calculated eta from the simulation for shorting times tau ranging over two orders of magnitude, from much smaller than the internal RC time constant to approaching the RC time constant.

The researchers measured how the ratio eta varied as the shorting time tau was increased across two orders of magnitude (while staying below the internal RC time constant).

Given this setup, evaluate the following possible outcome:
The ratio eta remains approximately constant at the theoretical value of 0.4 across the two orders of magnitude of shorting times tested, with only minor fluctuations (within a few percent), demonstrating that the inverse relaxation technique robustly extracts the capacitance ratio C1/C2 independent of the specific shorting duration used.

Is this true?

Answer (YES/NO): YES